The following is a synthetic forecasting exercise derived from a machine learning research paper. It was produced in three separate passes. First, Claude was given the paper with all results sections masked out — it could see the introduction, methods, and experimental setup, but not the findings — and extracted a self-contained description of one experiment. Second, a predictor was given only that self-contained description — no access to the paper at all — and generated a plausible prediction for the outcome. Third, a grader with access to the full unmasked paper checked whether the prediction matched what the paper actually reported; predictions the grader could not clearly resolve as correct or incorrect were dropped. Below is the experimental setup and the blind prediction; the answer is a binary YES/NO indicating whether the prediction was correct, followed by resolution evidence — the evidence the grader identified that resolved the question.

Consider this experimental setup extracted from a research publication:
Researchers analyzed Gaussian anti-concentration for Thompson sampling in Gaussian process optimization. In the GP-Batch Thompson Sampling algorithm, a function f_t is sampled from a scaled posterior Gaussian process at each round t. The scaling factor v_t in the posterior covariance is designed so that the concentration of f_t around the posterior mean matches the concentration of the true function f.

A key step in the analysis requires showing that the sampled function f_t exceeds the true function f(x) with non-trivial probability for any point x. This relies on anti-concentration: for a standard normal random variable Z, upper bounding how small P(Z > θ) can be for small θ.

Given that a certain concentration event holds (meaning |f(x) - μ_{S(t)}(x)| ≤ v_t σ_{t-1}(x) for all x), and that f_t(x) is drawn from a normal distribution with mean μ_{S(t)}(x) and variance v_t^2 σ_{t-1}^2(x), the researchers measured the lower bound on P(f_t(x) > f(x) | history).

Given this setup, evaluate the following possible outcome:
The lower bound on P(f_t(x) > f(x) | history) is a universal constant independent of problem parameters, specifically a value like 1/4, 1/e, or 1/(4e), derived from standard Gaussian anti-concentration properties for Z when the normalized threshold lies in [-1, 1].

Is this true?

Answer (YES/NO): NO